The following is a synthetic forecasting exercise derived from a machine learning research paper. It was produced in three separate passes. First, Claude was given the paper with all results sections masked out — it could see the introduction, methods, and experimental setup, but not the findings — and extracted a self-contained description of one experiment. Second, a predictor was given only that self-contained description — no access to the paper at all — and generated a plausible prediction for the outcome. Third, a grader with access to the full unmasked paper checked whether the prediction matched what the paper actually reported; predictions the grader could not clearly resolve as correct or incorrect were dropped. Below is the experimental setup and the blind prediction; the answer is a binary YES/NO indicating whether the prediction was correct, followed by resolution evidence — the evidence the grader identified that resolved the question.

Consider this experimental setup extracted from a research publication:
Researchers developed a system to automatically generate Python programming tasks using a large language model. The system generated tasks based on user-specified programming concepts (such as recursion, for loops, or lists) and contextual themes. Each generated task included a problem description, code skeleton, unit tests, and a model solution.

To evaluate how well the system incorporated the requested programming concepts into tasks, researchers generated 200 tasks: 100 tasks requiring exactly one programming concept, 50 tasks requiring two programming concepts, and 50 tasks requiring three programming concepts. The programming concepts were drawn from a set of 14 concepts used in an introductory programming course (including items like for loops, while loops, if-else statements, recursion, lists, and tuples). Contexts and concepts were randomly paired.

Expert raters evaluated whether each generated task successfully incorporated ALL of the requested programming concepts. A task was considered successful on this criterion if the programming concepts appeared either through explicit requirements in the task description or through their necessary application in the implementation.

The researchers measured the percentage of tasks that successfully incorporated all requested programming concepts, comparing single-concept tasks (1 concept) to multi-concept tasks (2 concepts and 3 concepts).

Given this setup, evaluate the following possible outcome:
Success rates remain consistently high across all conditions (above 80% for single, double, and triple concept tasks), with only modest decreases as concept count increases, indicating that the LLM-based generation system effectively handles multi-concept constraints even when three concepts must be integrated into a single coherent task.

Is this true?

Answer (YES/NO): NO